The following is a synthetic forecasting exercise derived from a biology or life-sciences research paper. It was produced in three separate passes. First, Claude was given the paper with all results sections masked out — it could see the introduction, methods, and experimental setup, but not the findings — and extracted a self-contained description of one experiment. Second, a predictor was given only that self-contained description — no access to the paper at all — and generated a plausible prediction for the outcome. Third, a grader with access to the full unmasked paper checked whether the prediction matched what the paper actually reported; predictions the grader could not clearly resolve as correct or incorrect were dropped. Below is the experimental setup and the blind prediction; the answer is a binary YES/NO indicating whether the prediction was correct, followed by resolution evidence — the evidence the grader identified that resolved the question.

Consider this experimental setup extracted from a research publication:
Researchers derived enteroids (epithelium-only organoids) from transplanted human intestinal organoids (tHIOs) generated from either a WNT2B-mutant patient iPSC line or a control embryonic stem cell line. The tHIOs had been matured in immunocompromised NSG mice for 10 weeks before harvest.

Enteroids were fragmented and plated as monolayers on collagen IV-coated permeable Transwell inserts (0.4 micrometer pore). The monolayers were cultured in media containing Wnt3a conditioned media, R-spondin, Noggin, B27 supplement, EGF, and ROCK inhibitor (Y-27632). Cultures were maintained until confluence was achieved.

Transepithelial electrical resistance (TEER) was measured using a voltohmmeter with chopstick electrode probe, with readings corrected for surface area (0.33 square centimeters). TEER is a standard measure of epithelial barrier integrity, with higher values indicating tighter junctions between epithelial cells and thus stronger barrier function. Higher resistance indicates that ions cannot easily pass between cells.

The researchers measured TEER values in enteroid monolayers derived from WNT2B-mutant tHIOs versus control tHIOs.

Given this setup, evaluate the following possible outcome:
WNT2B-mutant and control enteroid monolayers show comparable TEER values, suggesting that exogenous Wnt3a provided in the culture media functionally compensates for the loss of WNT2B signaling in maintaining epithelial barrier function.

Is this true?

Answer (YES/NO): NO